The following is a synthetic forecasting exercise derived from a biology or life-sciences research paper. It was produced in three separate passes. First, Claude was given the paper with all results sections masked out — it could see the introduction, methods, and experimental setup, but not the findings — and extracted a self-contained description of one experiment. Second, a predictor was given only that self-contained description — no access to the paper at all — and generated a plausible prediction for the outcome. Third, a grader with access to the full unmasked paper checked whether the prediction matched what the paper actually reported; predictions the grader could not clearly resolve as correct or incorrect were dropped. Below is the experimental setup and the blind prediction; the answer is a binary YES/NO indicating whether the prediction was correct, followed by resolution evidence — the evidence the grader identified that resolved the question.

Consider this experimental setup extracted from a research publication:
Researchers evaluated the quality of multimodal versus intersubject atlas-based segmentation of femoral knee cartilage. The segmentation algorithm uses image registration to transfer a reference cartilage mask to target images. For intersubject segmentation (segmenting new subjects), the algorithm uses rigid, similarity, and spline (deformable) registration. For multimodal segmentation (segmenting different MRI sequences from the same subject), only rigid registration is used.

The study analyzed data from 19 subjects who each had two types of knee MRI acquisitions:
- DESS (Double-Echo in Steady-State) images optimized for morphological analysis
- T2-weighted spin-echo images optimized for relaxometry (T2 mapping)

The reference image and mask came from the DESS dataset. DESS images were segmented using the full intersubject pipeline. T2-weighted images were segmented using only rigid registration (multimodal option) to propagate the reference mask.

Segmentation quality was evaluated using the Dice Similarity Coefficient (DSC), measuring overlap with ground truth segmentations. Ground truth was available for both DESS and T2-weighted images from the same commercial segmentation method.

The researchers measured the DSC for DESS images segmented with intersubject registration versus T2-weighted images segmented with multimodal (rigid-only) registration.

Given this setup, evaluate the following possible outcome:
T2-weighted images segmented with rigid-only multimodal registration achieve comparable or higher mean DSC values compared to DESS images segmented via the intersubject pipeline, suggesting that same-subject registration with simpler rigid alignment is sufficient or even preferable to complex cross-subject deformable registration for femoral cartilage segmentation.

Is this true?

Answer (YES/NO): NO